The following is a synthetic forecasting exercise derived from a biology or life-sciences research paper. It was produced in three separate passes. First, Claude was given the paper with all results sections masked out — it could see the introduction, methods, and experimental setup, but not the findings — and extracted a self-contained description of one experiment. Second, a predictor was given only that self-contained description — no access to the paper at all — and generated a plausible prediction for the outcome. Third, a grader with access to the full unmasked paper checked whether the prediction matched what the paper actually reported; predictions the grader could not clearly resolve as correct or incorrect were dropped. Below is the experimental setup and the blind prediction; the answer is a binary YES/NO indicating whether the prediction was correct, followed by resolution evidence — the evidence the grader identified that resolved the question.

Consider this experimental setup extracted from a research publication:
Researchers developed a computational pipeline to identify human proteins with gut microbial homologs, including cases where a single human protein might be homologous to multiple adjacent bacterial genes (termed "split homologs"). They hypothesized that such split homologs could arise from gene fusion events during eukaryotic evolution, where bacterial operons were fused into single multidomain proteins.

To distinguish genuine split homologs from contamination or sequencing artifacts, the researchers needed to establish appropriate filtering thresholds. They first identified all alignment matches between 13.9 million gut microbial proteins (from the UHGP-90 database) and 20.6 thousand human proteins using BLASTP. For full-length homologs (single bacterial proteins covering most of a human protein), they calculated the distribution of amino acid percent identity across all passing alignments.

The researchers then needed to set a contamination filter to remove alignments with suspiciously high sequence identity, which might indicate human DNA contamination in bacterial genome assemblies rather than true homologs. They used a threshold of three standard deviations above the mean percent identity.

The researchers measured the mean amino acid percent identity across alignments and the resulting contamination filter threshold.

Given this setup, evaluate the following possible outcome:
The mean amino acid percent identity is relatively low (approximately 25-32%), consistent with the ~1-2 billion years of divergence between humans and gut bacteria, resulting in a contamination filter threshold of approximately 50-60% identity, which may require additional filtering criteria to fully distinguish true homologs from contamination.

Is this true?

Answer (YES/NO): YES